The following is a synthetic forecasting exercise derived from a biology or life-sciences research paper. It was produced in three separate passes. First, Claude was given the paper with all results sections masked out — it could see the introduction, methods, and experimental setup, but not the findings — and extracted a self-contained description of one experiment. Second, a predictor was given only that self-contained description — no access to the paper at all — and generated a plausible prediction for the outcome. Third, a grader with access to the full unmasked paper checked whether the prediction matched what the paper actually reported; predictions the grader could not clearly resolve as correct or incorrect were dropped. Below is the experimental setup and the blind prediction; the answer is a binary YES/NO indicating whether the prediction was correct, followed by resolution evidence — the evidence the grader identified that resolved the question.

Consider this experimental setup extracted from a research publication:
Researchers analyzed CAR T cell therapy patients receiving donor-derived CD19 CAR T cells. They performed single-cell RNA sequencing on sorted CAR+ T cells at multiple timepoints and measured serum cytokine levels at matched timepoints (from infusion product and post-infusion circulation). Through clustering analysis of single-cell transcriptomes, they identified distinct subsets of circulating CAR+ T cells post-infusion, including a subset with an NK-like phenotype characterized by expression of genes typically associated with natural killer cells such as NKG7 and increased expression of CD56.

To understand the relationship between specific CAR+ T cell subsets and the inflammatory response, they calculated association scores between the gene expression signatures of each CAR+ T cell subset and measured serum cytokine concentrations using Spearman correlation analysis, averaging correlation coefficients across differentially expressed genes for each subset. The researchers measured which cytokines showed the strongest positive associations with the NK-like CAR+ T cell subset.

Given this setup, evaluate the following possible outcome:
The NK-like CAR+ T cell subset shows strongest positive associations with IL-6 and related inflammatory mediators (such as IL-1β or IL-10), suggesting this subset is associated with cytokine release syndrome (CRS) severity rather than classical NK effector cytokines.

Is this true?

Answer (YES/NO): NO